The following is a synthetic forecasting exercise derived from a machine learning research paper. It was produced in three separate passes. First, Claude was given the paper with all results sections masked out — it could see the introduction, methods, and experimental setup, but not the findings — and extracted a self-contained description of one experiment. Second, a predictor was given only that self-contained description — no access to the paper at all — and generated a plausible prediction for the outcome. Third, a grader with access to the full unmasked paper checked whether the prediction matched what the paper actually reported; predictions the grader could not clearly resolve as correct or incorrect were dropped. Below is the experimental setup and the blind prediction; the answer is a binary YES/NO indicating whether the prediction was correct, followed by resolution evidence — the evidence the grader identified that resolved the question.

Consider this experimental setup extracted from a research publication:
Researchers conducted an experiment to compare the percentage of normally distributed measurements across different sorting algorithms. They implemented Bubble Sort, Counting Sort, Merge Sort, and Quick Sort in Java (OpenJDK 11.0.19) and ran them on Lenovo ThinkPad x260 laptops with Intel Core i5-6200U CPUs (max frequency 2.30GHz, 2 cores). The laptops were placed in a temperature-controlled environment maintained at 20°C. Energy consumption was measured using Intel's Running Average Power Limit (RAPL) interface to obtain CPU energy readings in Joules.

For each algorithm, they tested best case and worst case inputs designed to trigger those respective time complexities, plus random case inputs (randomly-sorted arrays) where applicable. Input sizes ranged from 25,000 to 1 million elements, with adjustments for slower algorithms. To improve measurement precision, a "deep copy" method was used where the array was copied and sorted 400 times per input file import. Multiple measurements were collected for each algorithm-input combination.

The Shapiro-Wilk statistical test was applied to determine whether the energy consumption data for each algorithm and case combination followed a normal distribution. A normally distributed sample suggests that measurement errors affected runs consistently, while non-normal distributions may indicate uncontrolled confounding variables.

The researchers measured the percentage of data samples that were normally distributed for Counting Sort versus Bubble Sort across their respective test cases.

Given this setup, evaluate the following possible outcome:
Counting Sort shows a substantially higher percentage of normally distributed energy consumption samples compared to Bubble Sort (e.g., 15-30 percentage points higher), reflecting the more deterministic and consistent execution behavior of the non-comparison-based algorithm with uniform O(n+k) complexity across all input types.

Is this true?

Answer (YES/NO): YES